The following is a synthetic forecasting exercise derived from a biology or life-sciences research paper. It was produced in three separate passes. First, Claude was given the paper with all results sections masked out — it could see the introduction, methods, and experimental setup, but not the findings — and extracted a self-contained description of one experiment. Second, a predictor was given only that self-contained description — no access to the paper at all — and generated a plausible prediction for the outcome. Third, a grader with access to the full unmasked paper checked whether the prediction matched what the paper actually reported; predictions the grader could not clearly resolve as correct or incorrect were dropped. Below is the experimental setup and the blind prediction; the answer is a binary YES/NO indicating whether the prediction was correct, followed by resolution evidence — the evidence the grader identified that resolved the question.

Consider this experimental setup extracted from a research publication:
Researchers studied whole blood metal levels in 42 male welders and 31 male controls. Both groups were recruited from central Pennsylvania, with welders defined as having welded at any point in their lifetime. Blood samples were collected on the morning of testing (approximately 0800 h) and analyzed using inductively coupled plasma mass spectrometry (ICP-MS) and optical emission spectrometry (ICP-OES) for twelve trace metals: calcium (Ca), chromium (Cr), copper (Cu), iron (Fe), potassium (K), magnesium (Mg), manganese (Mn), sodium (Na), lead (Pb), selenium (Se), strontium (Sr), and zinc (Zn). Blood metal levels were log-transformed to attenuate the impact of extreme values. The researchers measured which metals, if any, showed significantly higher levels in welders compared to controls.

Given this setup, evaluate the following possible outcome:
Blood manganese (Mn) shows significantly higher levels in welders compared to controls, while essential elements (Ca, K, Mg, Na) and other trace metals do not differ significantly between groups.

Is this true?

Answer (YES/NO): NO